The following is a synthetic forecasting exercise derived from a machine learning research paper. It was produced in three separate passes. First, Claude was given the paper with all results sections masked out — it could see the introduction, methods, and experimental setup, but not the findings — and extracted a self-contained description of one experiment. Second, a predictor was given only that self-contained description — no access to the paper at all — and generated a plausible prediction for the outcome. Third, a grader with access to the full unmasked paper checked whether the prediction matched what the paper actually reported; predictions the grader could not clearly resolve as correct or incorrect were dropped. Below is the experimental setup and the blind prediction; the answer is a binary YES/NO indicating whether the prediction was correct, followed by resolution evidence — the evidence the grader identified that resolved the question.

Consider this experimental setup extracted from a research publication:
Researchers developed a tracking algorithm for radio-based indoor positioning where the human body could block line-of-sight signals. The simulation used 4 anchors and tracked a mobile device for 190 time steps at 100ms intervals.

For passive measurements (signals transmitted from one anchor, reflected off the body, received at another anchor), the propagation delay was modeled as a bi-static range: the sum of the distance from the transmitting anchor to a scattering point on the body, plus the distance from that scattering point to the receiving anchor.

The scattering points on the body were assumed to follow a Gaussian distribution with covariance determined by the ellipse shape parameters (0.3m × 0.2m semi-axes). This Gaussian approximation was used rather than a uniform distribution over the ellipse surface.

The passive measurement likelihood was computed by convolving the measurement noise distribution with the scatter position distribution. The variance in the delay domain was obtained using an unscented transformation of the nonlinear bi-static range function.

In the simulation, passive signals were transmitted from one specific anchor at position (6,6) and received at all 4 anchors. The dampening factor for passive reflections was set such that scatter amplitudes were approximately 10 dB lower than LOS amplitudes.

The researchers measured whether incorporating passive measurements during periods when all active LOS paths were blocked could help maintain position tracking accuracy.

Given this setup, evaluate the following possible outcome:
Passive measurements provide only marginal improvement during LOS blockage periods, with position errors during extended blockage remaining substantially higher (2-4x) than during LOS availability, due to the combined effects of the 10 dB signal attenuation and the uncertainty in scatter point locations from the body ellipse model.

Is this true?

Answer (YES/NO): NO